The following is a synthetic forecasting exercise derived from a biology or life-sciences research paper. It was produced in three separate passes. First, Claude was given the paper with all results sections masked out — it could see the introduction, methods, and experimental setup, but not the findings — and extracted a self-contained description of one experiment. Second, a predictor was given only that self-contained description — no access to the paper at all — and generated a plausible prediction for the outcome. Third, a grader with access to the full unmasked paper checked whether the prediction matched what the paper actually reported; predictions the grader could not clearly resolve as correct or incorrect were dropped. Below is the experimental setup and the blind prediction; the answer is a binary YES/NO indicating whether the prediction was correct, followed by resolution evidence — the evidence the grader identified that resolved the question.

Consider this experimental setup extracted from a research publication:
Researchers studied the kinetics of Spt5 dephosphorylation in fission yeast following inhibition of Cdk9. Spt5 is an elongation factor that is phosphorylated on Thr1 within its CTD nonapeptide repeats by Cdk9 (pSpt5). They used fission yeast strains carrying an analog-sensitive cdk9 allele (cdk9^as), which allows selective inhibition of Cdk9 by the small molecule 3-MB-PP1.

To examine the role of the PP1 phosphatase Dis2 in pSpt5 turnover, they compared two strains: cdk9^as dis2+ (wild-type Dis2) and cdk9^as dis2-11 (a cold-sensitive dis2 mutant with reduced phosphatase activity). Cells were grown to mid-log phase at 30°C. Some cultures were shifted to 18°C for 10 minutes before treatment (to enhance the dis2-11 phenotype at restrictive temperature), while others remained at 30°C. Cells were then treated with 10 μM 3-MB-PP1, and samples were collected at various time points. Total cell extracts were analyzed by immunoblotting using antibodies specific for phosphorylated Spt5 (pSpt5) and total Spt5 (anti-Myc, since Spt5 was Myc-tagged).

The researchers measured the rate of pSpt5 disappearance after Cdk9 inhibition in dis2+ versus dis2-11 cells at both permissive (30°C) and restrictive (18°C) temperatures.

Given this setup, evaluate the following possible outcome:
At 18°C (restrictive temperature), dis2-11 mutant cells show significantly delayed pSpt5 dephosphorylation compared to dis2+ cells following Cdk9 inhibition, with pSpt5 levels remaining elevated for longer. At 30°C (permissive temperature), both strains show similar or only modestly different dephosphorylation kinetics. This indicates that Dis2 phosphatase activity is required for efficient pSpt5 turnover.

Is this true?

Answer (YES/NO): YES